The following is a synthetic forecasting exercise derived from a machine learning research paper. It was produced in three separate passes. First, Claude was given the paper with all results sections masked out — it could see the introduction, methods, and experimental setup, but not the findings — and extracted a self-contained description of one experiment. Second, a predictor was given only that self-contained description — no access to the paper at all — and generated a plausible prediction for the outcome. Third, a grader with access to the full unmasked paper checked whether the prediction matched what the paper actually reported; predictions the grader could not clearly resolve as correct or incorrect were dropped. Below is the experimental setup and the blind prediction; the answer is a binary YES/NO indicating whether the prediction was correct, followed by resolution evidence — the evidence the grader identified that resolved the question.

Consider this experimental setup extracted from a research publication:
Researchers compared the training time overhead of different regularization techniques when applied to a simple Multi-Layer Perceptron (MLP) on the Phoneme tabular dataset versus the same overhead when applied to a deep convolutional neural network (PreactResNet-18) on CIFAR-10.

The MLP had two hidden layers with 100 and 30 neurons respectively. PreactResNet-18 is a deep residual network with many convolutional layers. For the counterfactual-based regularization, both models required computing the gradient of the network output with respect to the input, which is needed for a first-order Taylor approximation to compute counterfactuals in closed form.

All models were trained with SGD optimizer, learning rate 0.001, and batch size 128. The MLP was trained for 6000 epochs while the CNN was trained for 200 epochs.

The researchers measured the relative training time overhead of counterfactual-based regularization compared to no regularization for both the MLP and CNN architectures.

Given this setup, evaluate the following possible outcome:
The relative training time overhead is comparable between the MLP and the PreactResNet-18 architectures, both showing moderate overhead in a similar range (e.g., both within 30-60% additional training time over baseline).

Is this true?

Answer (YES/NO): NO